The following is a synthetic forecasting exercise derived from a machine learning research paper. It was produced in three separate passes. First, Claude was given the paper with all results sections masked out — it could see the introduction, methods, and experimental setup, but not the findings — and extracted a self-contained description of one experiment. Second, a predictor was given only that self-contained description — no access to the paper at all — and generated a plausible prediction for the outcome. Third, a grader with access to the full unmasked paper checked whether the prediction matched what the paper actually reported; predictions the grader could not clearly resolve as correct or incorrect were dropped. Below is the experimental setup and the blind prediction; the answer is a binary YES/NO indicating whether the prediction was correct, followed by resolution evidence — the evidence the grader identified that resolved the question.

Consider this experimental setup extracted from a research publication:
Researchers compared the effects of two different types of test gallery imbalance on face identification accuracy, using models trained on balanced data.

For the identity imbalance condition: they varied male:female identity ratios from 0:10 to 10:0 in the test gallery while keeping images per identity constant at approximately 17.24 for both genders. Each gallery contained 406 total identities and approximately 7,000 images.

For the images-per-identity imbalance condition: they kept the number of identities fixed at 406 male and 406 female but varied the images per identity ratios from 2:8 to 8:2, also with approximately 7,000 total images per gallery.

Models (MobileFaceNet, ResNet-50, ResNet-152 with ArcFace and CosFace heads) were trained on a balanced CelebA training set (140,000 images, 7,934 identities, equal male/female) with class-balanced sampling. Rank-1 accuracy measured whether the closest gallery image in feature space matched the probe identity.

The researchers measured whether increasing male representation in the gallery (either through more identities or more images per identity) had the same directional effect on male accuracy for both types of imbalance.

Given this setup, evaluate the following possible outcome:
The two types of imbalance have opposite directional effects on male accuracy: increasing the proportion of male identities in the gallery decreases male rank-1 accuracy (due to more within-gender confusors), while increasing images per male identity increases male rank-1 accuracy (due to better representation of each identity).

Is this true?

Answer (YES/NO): YES